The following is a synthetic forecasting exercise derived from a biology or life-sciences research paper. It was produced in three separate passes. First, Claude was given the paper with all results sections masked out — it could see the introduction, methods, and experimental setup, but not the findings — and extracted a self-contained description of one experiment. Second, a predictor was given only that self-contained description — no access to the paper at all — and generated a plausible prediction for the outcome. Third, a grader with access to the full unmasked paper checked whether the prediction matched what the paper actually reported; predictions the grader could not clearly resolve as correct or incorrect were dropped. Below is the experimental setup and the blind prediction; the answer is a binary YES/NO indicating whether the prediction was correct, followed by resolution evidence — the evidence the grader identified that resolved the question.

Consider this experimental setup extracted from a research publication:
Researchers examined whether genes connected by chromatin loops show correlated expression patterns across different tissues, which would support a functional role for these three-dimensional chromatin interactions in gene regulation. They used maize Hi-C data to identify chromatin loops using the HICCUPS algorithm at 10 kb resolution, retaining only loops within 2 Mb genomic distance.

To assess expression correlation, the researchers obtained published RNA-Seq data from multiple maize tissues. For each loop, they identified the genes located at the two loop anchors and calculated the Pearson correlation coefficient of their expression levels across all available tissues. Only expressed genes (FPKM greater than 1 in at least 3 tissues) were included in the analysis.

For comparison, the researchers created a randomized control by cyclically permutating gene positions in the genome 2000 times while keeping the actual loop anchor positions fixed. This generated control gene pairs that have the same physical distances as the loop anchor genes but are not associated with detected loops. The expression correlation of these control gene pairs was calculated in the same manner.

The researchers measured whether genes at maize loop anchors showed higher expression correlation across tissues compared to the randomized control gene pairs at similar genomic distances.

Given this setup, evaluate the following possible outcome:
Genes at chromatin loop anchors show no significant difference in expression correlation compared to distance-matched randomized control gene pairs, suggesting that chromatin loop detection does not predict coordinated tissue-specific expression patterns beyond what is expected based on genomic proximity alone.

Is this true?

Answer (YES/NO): YES